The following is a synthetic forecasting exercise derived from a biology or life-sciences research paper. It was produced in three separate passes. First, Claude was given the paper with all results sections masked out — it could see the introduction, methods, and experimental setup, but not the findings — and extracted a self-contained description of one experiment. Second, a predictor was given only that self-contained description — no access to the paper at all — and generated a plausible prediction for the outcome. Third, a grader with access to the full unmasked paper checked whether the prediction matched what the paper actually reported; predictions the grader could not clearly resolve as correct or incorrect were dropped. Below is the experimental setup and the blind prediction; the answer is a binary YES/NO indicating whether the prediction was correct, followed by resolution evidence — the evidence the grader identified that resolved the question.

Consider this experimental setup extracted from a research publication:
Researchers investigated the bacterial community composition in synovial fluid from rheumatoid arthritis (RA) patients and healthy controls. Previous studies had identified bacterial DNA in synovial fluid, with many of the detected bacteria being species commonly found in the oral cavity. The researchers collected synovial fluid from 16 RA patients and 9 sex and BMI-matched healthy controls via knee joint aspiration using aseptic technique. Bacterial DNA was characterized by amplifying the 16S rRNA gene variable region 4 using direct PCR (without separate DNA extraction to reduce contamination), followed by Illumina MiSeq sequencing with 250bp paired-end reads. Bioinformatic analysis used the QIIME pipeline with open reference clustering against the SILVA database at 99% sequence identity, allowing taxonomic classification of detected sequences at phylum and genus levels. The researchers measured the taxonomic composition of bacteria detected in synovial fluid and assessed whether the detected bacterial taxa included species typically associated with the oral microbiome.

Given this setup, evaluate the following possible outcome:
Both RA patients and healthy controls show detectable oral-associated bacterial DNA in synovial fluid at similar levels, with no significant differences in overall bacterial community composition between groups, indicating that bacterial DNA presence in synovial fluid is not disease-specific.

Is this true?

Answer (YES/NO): NO